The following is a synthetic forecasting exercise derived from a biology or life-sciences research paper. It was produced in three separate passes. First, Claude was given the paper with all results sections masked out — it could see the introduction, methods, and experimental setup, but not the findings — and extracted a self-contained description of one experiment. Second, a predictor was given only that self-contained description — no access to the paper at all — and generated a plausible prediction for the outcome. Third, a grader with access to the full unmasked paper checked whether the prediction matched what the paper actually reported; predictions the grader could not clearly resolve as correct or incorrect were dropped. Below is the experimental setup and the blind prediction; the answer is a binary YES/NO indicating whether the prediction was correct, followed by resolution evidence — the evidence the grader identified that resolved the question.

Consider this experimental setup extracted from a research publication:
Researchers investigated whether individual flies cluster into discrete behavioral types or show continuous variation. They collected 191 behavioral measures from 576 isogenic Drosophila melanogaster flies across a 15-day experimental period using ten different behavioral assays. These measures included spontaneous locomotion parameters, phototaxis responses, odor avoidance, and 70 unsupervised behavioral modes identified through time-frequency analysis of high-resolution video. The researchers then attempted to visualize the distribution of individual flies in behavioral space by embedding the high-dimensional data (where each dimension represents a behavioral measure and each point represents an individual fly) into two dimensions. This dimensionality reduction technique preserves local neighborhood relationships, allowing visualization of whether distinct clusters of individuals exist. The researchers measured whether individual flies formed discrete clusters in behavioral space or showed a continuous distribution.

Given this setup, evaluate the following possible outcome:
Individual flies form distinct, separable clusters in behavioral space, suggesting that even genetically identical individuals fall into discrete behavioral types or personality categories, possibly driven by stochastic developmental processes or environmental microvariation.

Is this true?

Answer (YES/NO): NO